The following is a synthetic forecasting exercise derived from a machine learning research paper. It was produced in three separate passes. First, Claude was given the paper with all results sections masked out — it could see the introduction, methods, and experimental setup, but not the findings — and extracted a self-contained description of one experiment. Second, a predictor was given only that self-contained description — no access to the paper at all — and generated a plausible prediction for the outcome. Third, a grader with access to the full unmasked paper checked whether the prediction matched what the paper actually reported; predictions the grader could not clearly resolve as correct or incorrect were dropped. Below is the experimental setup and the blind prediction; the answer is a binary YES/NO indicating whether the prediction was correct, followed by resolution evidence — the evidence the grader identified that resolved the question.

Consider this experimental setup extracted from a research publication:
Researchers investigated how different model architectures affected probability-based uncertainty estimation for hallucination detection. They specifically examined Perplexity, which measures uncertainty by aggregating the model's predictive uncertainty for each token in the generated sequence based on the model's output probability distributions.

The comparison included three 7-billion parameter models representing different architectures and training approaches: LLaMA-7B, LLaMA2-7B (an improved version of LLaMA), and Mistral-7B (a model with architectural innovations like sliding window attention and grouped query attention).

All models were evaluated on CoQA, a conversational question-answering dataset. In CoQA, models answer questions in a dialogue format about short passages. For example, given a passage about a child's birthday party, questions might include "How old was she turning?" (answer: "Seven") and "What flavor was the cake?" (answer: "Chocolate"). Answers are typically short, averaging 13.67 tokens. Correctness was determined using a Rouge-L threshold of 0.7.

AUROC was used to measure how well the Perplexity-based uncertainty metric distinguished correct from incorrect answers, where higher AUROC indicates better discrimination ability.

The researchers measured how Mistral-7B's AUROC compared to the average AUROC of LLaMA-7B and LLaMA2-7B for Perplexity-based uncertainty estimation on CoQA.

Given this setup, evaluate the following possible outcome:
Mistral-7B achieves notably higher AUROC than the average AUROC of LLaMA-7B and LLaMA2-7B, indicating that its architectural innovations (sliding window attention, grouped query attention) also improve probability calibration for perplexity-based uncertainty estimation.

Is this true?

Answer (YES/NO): NO